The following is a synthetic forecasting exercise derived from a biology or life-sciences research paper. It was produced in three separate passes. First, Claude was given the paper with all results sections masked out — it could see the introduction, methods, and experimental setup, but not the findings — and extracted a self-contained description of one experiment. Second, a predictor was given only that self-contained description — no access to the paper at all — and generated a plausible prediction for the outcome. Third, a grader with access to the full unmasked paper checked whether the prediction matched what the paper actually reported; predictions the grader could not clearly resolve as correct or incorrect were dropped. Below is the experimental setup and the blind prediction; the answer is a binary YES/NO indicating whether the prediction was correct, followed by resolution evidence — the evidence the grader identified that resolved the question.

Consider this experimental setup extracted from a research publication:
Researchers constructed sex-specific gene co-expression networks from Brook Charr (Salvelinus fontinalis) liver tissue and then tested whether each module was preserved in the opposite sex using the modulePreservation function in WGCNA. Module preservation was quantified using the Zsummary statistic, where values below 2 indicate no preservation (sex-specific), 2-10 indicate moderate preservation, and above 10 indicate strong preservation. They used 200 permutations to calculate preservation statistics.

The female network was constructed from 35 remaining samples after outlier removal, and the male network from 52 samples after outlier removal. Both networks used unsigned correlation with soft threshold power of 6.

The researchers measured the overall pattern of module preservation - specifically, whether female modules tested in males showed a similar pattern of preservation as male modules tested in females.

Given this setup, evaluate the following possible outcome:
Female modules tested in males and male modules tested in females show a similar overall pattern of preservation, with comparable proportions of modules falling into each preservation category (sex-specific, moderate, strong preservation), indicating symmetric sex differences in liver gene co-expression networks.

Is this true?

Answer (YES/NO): NO